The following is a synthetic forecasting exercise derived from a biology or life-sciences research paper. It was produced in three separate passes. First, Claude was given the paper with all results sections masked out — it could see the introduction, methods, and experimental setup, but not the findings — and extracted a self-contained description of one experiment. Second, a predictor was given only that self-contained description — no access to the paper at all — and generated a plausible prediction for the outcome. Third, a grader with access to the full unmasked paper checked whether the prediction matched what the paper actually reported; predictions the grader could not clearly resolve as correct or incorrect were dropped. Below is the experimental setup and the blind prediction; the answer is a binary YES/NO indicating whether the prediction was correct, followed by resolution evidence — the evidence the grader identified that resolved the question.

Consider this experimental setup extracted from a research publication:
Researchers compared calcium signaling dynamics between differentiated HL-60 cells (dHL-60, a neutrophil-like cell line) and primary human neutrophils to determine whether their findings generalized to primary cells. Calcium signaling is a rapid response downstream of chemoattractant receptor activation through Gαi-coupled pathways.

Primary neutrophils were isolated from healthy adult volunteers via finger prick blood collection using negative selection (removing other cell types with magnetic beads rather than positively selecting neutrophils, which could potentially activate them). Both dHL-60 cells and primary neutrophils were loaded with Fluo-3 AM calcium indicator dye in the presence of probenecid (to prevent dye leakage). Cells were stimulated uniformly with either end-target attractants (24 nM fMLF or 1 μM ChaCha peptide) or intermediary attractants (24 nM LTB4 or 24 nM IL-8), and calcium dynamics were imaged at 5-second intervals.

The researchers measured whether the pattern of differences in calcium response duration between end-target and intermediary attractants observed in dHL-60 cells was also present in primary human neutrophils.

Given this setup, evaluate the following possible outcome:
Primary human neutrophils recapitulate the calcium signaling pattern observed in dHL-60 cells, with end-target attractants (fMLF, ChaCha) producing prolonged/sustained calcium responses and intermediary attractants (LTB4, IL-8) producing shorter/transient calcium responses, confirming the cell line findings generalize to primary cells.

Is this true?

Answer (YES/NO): YES